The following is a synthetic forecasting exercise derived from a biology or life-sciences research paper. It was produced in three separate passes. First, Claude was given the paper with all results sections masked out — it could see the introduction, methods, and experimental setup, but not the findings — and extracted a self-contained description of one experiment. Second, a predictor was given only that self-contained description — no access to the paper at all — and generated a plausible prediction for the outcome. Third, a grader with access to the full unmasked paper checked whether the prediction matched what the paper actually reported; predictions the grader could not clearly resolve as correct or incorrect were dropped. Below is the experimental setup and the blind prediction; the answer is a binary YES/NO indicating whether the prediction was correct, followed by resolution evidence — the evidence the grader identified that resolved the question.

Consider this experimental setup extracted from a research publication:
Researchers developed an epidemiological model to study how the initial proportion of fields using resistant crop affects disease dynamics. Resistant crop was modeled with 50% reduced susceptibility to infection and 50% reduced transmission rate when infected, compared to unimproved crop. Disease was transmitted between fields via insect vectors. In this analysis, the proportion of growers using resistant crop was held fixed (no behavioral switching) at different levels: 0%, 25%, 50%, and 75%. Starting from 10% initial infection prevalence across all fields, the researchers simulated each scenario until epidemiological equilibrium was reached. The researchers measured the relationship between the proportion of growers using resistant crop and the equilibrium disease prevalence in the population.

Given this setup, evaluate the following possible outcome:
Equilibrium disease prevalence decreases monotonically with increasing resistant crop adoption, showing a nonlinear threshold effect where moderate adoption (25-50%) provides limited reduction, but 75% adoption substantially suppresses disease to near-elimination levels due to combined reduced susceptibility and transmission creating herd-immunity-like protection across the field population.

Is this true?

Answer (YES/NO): NO